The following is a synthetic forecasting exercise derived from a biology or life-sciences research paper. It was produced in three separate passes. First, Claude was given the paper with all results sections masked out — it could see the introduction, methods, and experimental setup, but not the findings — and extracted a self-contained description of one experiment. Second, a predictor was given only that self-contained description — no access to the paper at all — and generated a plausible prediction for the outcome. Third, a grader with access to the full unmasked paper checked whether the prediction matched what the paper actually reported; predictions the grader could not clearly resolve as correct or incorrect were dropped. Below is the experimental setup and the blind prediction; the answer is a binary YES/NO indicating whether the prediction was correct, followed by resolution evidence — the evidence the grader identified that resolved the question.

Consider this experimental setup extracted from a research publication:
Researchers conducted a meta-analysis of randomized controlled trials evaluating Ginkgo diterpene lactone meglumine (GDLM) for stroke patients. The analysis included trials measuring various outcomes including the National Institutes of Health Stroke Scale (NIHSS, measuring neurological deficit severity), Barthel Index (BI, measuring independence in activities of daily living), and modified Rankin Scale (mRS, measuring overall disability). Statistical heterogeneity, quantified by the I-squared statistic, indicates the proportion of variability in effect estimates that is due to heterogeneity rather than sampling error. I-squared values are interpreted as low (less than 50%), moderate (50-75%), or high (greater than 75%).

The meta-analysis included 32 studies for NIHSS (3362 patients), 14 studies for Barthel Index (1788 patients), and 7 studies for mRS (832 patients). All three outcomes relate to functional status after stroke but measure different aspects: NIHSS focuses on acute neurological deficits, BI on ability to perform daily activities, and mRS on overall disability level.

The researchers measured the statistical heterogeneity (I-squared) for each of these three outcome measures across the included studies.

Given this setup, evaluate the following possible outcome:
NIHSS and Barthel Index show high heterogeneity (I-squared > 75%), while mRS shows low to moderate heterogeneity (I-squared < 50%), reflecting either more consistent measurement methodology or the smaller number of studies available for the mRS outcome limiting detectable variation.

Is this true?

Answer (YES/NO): NO